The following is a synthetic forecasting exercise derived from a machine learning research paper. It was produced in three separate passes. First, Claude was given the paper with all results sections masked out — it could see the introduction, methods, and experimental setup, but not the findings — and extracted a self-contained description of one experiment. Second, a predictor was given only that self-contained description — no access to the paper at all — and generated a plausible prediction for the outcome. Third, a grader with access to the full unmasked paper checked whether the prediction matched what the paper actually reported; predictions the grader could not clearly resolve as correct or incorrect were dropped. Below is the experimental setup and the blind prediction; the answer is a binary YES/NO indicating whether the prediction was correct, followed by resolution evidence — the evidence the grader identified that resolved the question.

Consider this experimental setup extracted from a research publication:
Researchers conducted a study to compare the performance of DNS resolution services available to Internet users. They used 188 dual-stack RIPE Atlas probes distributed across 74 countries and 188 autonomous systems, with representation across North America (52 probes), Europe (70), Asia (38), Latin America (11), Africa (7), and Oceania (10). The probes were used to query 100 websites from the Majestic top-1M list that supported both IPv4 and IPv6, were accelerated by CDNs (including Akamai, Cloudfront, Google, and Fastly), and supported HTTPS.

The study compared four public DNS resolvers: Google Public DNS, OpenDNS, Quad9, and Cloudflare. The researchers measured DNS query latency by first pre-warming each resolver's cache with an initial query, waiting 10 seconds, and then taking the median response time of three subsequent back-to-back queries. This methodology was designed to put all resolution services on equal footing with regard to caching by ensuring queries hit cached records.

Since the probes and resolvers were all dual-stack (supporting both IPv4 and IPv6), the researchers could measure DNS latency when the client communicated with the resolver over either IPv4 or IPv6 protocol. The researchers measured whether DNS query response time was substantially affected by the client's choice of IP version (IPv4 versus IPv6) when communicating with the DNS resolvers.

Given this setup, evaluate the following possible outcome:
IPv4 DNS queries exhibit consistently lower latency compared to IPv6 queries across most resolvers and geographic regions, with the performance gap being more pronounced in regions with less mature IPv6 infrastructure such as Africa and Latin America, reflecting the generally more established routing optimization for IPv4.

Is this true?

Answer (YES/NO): NO